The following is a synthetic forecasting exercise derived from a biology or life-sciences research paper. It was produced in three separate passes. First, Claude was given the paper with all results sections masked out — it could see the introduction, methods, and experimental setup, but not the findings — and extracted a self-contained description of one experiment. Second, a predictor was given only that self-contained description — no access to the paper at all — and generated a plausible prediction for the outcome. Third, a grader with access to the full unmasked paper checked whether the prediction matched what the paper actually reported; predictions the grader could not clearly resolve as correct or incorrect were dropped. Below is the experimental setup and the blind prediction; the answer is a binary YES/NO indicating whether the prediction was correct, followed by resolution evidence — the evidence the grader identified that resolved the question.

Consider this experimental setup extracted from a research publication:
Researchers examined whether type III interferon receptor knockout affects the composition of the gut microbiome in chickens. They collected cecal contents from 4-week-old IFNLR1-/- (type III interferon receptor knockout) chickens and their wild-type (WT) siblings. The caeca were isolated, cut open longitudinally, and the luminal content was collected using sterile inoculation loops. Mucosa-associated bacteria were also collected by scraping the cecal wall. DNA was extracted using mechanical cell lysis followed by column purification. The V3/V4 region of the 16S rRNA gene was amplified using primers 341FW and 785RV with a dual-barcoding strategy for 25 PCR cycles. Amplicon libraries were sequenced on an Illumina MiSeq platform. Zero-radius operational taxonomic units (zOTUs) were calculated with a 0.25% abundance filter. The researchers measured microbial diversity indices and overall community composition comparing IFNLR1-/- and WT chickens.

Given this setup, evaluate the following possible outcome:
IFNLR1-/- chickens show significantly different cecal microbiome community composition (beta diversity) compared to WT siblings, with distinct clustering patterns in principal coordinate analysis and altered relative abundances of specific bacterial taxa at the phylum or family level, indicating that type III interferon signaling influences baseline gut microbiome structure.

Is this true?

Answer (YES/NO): NO